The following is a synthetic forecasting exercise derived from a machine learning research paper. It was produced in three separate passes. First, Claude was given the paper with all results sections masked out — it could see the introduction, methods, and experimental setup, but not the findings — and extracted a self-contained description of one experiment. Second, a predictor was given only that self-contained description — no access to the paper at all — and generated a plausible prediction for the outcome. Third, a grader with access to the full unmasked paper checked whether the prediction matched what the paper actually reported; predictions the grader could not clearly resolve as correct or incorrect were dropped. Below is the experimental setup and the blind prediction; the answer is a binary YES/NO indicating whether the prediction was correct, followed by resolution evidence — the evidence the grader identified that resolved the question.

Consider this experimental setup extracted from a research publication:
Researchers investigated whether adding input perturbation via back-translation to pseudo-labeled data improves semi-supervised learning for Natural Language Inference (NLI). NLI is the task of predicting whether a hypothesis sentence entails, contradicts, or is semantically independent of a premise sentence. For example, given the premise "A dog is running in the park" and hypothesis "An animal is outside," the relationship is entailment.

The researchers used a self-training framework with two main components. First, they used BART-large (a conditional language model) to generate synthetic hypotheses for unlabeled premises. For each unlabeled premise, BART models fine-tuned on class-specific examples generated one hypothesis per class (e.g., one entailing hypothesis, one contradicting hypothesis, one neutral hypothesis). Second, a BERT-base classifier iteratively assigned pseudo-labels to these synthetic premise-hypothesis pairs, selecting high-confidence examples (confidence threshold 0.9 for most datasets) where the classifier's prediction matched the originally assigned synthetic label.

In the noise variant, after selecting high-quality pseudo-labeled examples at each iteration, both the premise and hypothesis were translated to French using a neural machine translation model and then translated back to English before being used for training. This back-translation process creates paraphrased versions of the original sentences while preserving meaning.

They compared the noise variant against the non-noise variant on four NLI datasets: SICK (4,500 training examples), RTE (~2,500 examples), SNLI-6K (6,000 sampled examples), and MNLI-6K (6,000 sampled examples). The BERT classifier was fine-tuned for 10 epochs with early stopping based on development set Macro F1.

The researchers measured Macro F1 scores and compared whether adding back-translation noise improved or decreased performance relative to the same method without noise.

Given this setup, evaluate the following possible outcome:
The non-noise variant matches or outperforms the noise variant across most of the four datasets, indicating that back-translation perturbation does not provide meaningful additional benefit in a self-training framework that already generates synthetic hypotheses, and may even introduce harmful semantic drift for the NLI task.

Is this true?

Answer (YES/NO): NO